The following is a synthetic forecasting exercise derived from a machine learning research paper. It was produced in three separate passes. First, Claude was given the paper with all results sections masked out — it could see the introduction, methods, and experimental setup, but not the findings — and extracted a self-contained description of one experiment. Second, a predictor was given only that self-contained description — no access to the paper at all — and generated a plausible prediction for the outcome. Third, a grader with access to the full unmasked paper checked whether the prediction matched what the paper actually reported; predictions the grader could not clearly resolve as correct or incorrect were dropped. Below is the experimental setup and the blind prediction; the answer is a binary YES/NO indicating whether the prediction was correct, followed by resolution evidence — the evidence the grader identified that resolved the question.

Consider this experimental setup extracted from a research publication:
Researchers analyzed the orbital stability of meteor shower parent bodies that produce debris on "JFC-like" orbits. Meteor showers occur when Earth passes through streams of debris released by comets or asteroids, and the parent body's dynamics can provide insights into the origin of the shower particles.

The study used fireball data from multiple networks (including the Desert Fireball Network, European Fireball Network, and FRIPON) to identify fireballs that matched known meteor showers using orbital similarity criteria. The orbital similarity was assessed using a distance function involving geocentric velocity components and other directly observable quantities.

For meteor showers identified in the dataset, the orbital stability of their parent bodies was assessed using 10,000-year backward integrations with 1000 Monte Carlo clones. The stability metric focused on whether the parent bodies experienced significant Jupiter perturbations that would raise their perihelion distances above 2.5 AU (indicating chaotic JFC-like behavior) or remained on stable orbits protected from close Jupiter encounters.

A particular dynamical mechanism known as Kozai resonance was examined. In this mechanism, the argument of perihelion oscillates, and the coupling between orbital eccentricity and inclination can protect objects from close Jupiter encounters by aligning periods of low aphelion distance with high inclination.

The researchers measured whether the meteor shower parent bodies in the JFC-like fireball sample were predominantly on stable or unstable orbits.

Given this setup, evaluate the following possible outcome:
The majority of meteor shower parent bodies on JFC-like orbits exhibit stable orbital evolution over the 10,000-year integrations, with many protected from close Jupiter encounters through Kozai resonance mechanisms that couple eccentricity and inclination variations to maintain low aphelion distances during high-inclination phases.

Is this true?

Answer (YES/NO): YES